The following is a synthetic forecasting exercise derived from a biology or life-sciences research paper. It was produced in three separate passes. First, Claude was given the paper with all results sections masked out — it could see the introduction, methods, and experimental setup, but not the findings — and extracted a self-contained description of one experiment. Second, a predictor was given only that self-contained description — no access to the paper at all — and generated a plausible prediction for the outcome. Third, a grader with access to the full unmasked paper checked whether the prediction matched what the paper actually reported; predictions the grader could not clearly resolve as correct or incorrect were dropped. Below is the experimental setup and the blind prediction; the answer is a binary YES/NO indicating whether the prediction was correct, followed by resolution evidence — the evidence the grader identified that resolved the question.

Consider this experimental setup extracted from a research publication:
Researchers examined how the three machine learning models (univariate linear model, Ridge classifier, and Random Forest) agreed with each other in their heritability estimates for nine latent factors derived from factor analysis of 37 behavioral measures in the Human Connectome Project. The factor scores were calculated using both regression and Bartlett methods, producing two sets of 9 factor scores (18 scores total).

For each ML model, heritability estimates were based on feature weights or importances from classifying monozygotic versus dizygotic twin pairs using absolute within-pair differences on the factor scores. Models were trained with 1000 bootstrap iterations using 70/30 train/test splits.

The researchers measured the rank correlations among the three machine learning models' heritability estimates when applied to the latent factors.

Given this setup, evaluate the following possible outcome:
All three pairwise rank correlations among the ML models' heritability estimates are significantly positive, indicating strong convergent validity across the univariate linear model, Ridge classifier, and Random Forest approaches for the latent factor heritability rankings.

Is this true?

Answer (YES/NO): YES